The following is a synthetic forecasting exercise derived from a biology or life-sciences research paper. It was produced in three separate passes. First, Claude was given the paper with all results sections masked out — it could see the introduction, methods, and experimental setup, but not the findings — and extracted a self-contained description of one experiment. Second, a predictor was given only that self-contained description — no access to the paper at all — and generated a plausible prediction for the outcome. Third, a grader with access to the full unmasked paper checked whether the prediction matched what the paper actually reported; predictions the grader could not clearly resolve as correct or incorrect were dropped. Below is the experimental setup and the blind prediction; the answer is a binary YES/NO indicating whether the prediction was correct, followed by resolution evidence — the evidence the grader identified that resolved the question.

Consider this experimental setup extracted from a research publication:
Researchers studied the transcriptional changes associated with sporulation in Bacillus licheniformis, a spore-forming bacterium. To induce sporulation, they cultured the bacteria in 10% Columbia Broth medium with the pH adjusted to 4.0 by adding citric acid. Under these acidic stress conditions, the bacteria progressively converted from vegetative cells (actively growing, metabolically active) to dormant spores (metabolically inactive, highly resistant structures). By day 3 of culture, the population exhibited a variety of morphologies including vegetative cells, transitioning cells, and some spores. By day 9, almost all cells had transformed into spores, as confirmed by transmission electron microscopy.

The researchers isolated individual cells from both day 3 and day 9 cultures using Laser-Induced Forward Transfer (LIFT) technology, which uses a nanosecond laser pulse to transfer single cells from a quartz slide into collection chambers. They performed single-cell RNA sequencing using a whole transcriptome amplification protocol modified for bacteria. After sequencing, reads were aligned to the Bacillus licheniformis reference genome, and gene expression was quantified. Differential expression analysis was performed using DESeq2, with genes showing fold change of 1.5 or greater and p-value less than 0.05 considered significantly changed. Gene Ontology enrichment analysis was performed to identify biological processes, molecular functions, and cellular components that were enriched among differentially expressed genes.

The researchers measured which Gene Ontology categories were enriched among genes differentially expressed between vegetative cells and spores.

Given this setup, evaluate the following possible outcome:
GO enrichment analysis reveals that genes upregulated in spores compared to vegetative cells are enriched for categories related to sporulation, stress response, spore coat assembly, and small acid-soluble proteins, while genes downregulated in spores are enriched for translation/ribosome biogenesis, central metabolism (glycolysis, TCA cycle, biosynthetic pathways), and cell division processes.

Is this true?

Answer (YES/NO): NO